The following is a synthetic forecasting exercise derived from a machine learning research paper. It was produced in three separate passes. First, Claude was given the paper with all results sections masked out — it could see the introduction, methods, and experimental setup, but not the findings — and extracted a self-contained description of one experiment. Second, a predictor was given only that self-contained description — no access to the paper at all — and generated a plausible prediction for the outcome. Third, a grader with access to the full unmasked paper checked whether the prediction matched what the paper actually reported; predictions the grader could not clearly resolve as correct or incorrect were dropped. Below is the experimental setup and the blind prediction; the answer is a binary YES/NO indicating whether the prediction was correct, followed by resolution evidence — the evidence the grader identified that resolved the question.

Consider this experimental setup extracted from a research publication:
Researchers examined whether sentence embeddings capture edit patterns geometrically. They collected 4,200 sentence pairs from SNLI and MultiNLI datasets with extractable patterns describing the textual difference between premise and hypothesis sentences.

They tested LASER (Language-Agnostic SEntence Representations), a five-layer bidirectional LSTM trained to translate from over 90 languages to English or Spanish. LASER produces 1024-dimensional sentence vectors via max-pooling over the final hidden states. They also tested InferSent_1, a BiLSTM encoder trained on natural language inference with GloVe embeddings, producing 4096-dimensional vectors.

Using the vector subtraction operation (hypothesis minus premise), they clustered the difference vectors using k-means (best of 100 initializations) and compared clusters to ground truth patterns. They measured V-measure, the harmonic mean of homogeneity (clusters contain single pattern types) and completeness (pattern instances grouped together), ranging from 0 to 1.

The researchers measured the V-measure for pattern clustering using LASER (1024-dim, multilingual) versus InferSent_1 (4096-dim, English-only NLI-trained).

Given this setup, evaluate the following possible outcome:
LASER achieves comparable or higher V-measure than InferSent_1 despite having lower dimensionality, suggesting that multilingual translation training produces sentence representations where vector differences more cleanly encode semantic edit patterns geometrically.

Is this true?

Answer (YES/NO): NO